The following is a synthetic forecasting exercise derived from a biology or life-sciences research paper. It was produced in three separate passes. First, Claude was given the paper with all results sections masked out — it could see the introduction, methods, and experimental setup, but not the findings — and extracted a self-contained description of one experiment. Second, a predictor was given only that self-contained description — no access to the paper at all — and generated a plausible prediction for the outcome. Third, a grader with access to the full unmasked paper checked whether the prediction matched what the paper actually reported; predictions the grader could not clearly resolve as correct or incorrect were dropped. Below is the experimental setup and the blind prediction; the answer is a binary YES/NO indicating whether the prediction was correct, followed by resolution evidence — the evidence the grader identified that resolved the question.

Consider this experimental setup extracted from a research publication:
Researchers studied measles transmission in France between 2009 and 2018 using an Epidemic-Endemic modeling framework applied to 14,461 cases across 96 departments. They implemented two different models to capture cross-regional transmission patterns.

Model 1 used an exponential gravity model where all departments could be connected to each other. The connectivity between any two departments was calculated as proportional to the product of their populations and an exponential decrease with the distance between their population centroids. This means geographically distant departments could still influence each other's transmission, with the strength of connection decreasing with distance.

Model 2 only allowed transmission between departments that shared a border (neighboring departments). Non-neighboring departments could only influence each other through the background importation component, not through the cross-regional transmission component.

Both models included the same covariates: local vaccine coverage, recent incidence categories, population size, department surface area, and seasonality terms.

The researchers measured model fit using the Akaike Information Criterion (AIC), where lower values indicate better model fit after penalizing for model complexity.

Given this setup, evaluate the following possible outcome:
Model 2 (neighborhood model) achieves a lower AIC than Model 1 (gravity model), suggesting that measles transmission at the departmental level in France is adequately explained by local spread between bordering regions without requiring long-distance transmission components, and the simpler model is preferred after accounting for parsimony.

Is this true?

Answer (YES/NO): NO